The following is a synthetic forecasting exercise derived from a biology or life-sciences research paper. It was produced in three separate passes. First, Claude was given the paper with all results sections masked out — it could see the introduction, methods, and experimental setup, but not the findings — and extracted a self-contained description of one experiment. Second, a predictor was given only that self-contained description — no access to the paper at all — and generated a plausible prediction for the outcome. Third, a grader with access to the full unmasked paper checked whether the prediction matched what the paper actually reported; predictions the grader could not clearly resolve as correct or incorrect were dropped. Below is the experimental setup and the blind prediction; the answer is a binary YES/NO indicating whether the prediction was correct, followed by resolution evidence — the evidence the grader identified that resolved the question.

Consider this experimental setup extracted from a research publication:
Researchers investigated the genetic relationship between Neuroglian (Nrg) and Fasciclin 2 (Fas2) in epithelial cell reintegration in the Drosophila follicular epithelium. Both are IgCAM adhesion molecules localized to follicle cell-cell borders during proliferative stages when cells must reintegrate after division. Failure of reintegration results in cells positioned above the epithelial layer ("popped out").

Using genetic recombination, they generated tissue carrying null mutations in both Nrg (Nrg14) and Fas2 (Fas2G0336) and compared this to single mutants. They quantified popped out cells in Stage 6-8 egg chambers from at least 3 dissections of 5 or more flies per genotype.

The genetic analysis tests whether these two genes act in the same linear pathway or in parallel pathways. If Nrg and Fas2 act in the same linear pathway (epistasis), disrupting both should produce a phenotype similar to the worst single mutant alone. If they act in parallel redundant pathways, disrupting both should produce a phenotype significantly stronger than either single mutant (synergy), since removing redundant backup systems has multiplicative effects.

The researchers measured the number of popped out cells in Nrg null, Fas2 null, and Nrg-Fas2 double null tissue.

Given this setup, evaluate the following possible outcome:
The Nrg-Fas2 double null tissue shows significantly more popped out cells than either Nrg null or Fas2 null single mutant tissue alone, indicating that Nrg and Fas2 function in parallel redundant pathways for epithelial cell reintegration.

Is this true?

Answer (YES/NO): YES